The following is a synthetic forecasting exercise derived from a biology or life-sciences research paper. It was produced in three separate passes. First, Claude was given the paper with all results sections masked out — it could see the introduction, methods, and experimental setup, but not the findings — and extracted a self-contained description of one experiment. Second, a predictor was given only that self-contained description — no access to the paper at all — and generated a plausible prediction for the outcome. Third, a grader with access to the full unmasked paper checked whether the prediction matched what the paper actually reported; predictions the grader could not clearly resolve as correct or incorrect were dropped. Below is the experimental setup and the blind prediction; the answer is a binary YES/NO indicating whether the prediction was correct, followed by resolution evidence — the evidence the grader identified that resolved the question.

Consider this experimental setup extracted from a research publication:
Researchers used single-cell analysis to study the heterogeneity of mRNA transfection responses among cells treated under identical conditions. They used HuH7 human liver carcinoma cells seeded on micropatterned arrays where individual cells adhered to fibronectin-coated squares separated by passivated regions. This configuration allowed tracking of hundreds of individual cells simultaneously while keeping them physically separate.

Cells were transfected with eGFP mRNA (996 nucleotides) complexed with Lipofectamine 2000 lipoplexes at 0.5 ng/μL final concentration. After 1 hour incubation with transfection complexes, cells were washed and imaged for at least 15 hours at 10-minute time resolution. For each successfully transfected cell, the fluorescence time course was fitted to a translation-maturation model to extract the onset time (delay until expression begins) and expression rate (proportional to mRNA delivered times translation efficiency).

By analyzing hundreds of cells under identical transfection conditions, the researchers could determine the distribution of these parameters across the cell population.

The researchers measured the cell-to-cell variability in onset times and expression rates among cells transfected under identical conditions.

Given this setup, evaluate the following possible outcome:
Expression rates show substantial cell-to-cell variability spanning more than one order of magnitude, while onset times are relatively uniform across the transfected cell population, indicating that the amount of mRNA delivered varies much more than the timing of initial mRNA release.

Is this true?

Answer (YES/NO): NO